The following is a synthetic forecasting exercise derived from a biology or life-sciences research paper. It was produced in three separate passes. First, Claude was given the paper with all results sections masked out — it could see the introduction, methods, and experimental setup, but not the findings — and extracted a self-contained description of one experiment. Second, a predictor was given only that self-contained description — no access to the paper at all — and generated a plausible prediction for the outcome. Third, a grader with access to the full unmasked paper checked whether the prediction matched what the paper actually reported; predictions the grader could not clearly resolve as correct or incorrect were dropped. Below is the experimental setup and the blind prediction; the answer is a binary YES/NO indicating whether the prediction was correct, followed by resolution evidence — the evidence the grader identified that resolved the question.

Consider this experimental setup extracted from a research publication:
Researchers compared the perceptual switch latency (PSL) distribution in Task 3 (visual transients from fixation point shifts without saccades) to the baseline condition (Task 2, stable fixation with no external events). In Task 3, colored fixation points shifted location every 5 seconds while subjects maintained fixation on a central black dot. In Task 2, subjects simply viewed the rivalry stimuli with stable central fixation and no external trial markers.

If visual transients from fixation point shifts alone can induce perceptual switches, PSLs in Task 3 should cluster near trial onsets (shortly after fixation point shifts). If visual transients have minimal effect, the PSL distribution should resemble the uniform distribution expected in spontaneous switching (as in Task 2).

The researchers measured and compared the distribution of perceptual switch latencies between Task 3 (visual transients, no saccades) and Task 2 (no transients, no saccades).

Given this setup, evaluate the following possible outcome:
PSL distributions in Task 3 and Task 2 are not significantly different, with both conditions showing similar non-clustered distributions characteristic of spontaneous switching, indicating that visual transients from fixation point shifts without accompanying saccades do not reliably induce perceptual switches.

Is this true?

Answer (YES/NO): NO